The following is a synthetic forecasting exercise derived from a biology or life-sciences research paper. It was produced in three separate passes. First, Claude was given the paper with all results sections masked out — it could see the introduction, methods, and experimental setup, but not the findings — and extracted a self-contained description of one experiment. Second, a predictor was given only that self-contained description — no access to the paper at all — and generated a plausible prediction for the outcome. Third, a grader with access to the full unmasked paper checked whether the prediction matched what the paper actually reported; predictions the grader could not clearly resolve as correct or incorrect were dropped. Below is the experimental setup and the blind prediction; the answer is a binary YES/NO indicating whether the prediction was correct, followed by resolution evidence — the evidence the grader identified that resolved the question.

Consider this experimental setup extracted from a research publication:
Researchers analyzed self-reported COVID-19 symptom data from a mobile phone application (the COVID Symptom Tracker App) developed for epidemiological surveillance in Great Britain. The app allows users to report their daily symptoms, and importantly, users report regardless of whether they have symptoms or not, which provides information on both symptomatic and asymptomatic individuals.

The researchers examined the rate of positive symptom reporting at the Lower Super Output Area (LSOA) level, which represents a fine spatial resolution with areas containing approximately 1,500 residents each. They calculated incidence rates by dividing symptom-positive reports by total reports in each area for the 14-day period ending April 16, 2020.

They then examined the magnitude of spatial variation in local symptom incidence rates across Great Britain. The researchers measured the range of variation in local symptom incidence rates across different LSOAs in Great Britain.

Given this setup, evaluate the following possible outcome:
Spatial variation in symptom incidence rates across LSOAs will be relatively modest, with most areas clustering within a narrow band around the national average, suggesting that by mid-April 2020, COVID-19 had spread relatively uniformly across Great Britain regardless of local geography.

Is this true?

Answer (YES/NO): NO